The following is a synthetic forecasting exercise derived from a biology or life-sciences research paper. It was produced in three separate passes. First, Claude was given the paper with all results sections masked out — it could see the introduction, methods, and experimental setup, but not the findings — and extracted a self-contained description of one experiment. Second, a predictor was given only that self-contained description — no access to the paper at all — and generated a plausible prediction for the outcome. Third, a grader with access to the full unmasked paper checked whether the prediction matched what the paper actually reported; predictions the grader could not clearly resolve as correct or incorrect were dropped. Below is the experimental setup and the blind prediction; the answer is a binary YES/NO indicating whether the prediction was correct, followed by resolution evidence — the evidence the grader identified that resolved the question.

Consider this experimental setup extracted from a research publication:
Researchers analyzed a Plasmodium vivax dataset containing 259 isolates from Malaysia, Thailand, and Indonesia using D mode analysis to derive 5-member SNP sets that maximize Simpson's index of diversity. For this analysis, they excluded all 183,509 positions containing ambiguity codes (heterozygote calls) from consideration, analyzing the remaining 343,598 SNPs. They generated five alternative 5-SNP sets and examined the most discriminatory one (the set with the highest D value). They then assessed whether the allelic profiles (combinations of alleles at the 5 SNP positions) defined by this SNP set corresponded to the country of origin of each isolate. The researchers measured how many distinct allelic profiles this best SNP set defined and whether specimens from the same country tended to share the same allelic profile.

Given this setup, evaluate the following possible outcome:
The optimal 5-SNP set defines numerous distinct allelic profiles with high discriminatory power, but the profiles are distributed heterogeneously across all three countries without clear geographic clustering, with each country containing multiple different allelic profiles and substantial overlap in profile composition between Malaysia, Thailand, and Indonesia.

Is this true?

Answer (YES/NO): NO